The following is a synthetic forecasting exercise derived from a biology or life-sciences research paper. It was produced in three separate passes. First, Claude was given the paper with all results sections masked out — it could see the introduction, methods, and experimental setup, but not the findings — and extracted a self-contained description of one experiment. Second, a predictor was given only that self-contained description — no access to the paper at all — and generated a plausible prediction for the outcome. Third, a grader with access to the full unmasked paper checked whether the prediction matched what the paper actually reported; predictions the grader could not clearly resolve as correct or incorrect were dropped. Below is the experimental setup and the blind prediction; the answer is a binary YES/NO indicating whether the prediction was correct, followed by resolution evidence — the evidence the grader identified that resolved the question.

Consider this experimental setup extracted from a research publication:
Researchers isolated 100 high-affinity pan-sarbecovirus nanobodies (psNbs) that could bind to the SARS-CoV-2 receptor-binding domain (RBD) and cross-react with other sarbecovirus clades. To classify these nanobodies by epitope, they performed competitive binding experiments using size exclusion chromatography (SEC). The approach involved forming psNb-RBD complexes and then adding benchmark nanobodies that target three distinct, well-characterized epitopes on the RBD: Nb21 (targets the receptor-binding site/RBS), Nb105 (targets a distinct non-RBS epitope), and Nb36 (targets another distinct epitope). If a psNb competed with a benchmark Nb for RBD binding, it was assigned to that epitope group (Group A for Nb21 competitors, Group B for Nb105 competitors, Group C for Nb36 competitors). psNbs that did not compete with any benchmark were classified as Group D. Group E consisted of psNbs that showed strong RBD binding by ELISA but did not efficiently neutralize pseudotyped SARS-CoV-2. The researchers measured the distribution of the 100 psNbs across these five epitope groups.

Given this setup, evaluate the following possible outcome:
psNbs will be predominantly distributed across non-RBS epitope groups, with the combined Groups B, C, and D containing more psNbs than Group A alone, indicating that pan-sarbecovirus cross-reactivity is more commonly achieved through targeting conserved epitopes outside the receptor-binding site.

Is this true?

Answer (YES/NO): YES